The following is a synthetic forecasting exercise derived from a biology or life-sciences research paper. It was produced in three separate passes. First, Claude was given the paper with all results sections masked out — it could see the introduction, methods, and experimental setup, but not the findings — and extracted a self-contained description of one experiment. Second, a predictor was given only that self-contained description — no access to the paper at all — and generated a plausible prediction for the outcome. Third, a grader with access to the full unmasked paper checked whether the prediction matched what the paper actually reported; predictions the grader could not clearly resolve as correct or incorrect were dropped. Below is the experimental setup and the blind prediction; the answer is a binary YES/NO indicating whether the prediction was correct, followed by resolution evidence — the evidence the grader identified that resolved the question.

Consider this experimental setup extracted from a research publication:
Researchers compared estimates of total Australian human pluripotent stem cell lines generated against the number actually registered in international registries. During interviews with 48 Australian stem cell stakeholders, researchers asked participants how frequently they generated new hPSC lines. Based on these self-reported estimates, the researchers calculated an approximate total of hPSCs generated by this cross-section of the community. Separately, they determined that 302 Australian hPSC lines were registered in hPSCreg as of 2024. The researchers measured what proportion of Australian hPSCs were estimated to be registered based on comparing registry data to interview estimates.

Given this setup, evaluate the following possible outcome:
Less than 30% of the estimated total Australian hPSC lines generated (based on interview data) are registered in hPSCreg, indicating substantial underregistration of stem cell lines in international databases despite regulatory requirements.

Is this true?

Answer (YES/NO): YES